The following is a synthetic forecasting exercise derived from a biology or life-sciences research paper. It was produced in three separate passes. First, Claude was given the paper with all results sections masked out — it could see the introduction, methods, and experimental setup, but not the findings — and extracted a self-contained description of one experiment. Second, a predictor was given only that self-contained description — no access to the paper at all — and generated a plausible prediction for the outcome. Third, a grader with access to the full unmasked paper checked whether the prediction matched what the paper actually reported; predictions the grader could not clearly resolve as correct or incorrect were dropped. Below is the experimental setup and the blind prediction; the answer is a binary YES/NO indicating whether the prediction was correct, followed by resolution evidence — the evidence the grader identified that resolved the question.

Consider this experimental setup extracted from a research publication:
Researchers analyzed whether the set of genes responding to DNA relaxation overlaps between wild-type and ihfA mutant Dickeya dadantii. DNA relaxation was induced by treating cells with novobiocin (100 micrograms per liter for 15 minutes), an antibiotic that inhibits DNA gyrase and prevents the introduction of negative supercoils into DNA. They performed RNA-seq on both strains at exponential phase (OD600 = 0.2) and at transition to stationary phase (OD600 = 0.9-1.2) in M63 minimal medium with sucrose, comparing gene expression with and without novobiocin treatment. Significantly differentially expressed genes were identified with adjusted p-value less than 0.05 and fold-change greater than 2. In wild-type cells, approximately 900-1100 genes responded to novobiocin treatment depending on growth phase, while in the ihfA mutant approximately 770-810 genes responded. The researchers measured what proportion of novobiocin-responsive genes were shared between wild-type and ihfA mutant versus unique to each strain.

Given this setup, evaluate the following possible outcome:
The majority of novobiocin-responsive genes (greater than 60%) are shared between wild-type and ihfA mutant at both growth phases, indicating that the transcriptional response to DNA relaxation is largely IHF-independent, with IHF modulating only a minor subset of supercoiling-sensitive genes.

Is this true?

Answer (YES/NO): NO